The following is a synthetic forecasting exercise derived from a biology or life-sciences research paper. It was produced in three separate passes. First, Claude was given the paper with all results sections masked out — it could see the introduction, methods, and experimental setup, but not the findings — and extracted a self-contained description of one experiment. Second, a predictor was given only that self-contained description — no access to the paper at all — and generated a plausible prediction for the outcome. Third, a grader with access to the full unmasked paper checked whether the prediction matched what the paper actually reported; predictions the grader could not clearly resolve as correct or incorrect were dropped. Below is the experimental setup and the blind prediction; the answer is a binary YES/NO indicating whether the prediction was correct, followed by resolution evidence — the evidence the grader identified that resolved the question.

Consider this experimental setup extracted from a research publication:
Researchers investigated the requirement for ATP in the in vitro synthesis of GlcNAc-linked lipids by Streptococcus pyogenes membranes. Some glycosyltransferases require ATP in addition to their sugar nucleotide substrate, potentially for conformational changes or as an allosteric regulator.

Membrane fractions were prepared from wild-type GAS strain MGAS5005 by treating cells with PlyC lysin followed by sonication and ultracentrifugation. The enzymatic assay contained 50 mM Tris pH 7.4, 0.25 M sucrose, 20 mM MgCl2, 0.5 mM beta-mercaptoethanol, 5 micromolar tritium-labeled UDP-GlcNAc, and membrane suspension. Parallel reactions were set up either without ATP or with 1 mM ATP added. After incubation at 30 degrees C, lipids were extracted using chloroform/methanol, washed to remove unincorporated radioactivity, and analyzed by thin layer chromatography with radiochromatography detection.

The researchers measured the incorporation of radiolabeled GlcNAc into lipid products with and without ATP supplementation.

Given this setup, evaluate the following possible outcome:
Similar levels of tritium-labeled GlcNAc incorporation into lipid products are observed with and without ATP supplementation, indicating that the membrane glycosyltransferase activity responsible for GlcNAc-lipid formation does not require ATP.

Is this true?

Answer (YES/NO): NO